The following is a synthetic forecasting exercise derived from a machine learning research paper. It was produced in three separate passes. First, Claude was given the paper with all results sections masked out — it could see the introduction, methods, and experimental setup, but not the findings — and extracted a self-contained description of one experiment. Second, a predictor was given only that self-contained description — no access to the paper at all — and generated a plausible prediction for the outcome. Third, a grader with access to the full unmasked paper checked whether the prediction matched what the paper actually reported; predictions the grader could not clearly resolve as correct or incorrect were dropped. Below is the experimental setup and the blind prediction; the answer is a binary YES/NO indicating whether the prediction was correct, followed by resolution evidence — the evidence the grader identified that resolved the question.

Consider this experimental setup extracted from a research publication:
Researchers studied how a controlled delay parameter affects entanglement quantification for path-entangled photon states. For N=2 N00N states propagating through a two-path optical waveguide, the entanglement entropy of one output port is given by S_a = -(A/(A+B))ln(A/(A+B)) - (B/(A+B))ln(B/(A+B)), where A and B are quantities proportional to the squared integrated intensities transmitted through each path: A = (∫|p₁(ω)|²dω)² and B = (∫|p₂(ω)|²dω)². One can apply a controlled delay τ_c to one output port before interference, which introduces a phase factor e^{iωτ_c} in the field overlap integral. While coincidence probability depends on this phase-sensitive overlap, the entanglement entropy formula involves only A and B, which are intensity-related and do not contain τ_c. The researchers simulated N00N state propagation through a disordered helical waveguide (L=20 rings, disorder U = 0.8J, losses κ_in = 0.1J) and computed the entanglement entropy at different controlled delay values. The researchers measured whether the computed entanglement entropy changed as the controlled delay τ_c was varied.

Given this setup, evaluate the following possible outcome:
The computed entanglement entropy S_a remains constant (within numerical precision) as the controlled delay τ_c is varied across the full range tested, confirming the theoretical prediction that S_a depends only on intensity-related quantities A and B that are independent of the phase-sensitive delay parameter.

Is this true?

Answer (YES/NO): YES